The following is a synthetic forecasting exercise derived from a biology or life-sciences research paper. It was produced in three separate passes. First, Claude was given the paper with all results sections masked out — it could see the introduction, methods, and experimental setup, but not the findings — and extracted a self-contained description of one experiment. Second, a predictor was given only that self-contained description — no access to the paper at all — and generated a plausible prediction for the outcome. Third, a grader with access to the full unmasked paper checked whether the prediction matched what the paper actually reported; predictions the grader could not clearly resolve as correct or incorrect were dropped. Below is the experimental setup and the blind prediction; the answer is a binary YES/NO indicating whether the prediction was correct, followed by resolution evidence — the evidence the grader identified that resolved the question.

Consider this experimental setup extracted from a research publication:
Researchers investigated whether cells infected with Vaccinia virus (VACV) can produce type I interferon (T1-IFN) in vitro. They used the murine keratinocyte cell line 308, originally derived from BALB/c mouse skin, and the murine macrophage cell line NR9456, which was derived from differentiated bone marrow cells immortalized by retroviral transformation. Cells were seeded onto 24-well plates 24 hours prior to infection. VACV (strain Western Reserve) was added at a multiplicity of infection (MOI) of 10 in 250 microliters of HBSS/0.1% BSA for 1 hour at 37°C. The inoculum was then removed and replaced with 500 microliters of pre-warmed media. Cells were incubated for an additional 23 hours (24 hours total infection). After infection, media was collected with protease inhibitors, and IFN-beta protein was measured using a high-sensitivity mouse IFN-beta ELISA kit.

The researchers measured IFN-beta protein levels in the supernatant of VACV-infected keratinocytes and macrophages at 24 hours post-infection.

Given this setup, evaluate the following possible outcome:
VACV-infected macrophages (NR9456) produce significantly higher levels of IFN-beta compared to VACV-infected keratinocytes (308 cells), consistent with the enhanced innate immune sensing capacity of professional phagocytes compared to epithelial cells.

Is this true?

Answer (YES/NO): NO